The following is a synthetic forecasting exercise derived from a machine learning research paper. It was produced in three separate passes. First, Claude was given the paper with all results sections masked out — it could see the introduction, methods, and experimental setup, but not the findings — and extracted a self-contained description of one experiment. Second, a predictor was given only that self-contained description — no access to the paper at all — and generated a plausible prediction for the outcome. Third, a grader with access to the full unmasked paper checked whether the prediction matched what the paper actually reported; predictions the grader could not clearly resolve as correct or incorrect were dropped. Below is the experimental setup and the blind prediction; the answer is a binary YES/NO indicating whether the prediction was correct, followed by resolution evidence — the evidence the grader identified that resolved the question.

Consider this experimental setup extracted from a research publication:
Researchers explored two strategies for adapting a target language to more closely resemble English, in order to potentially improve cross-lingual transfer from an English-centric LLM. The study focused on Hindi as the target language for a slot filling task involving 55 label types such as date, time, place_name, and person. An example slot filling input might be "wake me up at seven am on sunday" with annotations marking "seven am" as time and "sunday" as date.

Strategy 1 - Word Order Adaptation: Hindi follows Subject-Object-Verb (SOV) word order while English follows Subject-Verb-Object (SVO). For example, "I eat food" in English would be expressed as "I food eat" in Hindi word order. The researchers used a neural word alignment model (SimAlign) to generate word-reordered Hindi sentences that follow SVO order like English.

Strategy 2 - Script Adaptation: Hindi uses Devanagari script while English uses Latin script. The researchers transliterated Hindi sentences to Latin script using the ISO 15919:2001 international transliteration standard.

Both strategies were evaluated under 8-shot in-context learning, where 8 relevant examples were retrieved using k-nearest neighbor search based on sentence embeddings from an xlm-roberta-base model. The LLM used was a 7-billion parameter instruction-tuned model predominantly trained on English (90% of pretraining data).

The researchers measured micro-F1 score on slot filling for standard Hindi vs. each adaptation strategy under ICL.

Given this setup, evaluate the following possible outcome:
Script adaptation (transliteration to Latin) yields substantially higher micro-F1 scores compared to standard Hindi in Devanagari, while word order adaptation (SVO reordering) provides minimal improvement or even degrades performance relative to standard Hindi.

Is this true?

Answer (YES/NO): NO